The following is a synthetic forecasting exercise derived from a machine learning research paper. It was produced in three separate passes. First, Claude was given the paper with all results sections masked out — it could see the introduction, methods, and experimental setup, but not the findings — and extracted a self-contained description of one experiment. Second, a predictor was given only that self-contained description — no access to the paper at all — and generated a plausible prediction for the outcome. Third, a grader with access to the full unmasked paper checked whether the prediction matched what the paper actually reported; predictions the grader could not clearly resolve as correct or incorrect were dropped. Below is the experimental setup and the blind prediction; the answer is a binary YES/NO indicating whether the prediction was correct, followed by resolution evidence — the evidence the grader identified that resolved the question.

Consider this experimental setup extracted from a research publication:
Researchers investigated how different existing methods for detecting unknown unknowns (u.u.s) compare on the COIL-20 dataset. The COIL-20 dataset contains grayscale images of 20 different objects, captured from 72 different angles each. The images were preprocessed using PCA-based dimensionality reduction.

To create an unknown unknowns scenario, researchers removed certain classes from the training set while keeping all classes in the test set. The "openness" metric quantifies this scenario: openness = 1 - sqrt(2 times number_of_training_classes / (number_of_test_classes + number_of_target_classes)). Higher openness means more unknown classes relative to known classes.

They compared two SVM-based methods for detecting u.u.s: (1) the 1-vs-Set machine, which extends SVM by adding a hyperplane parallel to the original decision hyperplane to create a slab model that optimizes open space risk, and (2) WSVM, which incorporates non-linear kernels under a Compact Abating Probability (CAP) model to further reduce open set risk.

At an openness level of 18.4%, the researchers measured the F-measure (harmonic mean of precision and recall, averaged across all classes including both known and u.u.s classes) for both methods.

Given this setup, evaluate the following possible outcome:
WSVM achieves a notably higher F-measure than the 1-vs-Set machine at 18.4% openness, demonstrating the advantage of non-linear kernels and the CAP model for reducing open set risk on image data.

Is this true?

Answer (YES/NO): YES